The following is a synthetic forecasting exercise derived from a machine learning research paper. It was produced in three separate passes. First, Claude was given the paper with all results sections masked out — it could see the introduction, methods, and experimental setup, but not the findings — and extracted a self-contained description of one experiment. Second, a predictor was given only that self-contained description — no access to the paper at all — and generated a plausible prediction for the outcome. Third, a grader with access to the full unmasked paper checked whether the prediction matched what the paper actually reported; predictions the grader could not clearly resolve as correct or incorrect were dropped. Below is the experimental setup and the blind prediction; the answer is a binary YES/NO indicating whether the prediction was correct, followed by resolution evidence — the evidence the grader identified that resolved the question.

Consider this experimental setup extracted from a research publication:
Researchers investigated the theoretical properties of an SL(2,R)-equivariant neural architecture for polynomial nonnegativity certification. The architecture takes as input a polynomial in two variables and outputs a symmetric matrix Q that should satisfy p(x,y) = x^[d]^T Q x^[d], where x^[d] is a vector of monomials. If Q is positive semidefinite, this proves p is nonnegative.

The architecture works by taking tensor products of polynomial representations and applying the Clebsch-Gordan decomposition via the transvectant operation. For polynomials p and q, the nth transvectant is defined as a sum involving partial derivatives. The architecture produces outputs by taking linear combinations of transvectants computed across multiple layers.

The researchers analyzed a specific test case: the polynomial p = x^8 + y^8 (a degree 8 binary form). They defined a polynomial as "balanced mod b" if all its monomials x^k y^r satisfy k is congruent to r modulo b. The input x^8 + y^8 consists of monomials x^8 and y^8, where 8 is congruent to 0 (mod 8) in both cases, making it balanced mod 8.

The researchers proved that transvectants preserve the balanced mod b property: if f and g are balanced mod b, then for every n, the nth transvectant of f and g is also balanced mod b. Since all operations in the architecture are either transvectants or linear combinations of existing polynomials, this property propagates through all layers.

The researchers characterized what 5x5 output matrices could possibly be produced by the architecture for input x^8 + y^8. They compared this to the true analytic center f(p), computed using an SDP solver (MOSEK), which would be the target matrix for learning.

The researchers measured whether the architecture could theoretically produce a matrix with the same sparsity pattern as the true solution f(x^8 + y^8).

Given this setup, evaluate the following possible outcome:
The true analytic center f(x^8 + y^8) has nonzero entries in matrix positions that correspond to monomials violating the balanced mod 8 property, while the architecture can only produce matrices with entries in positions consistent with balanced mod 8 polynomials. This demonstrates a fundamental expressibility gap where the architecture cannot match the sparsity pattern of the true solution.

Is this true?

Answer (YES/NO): YES